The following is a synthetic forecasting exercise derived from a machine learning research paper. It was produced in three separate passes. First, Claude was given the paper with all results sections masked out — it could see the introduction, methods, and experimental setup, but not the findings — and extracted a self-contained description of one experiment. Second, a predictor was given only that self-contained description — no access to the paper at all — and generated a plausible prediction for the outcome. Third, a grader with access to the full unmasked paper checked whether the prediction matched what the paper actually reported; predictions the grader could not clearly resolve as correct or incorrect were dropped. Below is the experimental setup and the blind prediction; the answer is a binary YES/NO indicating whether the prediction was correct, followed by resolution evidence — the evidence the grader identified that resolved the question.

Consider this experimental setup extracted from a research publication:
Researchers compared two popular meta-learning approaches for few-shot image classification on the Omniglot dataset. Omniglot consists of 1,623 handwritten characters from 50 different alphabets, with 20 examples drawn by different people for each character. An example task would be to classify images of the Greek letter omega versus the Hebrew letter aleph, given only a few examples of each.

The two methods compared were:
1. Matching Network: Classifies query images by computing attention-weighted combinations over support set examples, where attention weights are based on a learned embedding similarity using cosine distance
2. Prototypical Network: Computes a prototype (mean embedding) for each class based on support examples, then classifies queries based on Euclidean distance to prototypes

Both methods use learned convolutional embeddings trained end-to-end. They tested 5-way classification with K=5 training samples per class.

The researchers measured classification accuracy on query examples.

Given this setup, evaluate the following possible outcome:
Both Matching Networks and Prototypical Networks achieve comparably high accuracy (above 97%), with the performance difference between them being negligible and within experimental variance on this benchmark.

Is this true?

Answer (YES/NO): NO